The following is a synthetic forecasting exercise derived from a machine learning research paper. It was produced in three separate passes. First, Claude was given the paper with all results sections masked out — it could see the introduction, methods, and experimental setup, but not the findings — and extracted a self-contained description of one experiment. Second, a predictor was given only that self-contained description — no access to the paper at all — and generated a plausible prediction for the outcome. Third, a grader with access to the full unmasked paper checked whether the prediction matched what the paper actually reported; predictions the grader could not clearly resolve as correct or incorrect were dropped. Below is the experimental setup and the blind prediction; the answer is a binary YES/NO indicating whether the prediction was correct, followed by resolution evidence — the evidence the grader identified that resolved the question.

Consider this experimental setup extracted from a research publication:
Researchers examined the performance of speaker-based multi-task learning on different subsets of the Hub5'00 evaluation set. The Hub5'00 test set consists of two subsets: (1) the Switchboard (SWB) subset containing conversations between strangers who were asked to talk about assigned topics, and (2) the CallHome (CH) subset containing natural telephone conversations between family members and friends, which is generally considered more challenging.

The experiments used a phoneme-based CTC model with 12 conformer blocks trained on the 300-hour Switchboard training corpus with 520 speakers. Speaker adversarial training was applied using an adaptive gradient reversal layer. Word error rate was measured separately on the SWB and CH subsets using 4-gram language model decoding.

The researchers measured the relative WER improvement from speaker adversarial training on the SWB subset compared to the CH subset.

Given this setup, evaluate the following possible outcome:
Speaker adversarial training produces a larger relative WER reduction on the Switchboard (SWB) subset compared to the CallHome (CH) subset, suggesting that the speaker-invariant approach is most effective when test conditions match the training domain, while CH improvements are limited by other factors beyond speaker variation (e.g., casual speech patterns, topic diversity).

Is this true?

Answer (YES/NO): NO